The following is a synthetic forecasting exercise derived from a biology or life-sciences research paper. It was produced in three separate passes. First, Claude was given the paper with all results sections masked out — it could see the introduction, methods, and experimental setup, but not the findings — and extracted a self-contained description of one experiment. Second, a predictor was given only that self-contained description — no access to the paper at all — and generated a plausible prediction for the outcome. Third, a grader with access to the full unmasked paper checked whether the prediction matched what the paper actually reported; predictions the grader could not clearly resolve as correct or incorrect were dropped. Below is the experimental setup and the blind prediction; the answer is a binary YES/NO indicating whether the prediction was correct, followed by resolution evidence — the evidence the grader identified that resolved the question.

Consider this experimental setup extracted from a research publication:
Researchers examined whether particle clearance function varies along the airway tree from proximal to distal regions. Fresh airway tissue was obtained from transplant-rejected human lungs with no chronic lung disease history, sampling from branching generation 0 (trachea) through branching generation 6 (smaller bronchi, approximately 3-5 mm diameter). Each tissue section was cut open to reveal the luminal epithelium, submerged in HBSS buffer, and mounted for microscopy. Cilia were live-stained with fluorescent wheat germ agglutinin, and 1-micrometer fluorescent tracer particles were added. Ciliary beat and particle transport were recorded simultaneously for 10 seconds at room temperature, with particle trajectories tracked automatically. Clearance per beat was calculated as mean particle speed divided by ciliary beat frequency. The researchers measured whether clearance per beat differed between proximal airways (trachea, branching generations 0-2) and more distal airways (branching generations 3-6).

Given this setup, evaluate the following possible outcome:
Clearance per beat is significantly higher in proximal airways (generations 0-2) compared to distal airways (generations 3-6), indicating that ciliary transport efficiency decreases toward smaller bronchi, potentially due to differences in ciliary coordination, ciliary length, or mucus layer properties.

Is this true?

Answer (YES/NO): NO